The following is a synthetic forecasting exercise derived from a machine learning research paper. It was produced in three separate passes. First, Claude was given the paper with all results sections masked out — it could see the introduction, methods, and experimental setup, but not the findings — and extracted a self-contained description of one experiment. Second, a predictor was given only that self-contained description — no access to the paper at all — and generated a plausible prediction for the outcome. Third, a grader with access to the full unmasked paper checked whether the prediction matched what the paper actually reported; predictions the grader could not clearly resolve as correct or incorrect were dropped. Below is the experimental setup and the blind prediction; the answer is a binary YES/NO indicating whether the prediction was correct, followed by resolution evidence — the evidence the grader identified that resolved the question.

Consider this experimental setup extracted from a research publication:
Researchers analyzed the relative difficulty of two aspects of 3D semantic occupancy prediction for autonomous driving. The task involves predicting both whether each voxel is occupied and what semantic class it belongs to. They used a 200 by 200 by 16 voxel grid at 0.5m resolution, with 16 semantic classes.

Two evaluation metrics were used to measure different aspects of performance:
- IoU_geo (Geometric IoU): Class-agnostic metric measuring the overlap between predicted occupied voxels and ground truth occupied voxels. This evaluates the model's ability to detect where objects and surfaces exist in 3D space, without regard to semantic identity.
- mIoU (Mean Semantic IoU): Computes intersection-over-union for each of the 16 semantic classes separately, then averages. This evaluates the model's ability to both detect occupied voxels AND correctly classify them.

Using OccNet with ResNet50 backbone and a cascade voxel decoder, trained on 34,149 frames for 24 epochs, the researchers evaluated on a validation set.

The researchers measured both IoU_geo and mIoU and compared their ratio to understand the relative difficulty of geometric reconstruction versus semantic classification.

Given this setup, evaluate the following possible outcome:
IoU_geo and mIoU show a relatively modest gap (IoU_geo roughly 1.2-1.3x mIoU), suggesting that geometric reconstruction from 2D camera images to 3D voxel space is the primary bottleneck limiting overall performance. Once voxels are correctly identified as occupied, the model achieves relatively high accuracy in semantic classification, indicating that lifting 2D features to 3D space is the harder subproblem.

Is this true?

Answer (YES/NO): NO